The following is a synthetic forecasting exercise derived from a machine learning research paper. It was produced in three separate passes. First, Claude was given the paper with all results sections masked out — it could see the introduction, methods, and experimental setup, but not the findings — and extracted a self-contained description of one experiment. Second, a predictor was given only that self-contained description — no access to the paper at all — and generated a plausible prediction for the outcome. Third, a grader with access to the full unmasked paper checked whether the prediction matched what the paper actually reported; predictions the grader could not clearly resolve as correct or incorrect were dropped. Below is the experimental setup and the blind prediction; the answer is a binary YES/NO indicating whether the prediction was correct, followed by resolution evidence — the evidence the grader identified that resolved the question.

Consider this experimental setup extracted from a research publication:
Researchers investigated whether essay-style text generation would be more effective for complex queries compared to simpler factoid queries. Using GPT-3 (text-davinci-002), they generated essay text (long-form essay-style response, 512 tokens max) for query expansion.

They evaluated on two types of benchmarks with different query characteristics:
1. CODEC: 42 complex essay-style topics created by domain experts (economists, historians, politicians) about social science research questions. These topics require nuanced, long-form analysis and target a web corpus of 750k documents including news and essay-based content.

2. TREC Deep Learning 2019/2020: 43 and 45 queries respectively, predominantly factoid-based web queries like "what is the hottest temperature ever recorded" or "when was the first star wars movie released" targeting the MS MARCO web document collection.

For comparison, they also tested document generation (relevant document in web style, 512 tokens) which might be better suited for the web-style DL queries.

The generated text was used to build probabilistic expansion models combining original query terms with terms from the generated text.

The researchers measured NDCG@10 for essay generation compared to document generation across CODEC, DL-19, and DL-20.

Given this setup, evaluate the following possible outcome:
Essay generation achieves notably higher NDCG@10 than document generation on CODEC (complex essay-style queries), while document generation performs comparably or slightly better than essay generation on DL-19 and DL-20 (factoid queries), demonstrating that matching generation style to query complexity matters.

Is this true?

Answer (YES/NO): NO